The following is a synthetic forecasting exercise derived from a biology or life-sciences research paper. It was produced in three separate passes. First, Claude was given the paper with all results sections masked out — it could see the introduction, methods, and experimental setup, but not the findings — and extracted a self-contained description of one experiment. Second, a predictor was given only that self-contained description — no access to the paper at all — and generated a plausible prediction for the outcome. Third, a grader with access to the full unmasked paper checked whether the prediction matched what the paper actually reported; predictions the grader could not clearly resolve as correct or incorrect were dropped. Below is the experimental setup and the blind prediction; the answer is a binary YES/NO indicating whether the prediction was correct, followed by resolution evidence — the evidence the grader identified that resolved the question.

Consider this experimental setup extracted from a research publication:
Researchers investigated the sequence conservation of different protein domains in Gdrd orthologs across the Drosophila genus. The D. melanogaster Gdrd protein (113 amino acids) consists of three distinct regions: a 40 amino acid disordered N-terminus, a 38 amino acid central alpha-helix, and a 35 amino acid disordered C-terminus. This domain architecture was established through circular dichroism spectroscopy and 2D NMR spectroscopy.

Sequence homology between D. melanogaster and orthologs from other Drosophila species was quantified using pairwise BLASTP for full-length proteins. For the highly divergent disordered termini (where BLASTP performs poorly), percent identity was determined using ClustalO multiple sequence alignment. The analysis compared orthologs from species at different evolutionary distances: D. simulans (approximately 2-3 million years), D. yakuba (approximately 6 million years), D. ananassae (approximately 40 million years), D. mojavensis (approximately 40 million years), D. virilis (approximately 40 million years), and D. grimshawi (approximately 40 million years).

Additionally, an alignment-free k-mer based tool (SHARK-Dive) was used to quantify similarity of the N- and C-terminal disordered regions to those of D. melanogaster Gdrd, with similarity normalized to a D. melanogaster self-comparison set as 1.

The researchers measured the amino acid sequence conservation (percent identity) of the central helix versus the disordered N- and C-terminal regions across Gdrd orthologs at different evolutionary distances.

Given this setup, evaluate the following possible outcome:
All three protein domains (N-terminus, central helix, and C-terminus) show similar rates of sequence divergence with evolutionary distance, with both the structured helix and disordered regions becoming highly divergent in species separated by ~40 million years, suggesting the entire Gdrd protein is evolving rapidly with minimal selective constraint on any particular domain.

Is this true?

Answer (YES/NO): NO